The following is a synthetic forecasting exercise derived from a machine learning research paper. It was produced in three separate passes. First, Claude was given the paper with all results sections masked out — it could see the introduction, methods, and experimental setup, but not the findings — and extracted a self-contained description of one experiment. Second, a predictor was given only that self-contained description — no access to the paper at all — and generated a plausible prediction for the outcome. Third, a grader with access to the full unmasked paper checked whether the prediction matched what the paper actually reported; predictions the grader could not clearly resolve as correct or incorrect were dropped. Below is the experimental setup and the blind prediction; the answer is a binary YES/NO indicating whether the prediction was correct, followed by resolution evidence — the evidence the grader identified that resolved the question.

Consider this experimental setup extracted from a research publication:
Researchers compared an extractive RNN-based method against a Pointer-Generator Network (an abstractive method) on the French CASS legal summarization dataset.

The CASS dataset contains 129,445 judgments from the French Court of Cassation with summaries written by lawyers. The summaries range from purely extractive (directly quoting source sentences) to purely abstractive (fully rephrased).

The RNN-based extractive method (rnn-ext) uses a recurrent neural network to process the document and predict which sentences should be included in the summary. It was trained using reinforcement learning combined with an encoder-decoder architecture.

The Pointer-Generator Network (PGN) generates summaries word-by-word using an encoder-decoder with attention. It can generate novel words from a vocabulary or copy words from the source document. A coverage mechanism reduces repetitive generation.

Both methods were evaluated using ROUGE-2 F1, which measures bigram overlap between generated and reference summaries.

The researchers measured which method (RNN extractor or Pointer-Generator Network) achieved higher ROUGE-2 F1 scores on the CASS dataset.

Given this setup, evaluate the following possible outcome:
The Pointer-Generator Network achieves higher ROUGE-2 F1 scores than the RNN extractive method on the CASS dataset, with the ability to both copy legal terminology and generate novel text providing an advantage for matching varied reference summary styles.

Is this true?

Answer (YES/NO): YES